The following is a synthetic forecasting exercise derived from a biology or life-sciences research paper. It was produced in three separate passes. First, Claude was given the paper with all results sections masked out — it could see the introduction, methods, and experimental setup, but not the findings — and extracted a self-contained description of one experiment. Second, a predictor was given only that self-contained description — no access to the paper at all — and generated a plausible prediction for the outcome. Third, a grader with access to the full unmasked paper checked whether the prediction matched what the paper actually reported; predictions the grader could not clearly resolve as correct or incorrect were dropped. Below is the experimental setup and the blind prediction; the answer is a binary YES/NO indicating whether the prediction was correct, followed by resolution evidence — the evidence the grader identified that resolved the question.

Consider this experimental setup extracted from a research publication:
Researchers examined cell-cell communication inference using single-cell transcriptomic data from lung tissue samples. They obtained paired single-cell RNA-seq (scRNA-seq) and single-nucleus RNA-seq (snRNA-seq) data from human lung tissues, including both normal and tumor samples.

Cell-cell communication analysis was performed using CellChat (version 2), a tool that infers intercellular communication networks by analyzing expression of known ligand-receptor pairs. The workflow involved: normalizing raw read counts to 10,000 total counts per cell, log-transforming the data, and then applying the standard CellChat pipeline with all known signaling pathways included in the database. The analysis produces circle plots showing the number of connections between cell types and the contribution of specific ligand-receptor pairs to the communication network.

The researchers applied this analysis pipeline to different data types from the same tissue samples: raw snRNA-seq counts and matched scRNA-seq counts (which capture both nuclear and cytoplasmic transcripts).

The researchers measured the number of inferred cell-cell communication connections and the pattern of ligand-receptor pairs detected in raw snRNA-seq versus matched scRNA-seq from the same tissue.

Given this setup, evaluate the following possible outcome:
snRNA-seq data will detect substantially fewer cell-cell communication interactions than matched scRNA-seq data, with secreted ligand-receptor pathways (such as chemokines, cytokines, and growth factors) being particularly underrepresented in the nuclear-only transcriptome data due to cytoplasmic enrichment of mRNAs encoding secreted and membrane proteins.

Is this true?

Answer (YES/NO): YES